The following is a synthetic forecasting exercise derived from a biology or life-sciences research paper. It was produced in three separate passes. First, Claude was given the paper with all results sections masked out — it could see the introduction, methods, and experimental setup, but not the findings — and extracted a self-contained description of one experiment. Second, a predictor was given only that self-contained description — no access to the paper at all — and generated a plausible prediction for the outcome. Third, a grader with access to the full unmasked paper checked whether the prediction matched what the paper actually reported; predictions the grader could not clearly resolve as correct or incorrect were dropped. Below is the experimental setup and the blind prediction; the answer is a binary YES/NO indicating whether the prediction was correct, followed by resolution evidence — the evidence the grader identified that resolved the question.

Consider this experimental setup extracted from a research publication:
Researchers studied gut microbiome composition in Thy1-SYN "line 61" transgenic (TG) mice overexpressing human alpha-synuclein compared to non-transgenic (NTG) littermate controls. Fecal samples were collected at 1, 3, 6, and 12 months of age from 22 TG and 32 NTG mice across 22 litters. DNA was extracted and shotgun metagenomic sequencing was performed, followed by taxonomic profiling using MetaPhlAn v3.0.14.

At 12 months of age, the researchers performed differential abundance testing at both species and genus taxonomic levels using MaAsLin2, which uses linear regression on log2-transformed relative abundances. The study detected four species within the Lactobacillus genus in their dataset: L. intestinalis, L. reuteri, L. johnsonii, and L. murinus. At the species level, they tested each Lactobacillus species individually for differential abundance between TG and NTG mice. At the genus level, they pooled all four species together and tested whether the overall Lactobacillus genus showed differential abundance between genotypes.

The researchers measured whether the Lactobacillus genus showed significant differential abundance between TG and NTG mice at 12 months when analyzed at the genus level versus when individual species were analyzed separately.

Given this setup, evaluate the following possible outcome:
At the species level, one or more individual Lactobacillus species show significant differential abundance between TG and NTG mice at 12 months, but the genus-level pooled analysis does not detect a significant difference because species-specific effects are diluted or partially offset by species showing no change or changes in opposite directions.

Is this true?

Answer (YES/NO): YES